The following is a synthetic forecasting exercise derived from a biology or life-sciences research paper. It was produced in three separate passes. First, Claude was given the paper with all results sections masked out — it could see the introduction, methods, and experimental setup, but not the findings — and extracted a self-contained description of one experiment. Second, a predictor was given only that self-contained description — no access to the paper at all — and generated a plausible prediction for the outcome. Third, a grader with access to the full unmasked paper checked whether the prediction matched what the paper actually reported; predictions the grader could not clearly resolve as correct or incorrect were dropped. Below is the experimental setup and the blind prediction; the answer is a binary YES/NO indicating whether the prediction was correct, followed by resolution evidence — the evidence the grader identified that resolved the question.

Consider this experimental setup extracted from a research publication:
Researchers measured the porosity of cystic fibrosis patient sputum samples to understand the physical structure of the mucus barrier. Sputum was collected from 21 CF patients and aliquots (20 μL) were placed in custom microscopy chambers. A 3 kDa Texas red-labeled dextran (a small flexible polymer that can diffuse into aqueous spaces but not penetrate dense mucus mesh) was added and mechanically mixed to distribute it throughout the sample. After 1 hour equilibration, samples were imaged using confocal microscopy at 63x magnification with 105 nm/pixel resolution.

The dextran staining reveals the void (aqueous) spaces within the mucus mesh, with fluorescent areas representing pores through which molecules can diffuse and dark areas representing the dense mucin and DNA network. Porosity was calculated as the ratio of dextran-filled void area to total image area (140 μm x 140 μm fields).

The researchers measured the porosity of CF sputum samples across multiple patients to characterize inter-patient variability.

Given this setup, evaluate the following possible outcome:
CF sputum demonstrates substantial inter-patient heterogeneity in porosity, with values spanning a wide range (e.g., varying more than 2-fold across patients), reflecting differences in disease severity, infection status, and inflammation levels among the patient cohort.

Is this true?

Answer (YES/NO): YES